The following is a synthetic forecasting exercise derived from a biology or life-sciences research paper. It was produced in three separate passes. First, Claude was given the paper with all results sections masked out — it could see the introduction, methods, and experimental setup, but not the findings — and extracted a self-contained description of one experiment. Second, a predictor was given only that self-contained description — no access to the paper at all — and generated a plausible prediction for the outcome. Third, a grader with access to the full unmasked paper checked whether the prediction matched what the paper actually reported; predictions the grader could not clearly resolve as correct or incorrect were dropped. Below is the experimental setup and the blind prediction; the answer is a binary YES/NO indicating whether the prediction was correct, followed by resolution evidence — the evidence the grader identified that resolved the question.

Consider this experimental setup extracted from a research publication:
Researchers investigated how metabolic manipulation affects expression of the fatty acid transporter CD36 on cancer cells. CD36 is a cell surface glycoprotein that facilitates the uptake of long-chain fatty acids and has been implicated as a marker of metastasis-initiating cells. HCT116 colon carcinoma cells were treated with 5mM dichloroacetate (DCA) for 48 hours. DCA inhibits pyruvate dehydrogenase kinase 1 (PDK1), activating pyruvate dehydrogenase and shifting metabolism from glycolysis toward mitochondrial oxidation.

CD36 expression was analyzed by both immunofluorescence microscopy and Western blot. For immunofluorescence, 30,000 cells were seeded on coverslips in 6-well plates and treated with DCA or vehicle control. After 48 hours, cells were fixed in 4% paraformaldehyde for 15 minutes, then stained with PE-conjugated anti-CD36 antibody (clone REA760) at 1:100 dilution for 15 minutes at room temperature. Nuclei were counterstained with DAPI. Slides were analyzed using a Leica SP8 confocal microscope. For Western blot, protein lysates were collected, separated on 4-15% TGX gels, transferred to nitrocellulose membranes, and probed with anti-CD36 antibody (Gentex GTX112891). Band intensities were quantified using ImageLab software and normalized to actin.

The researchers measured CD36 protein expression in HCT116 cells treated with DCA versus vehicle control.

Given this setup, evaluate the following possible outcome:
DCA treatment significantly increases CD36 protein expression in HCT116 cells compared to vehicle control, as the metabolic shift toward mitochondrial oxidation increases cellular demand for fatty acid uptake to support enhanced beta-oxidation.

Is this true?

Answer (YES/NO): YES